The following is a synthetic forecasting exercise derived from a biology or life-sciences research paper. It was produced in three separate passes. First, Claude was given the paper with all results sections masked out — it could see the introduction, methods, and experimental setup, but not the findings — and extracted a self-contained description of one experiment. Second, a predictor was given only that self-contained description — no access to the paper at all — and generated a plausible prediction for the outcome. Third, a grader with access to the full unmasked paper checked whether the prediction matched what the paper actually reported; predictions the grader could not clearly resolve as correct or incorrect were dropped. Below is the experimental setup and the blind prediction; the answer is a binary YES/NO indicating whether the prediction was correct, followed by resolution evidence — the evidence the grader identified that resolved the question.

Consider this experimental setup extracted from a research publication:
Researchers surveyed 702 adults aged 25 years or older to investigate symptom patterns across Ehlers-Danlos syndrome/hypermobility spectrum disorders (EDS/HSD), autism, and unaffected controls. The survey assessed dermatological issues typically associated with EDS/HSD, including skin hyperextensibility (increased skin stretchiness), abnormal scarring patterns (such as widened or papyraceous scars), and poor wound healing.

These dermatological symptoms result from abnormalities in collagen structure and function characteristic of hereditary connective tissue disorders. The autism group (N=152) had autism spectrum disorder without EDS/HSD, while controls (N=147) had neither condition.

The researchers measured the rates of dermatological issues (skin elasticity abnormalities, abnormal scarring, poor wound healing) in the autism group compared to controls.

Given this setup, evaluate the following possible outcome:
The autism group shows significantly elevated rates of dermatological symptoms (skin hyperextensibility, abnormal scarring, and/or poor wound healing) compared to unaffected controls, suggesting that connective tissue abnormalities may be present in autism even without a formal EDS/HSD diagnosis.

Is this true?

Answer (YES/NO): YES